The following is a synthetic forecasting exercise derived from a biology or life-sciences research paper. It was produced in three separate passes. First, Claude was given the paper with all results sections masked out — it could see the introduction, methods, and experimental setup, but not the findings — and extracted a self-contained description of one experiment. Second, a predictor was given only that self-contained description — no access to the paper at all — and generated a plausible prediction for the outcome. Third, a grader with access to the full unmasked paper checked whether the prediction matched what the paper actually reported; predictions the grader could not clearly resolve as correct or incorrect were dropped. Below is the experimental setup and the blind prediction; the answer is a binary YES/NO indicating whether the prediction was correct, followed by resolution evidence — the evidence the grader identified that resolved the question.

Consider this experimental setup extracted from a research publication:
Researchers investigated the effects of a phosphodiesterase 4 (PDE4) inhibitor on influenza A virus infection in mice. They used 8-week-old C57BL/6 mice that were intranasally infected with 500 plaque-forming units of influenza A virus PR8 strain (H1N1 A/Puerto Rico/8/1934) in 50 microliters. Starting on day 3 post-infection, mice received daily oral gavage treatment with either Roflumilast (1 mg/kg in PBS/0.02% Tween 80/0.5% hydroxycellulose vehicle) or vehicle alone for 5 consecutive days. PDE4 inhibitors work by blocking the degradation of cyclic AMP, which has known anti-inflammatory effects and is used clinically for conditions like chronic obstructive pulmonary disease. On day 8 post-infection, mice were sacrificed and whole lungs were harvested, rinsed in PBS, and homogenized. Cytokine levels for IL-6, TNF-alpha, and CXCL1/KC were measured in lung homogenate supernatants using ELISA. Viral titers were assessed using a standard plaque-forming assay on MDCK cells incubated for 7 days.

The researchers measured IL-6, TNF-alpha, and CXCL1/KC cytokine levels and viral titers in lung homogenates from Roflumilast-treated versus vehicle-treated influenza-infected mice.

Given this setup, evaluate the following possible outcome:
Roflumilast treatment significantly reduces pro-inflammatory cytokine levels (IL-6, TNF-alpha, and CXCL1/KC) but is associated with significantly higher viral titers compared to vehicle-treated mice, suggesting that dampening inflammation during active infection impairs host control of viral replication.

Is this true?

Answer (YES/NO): NO